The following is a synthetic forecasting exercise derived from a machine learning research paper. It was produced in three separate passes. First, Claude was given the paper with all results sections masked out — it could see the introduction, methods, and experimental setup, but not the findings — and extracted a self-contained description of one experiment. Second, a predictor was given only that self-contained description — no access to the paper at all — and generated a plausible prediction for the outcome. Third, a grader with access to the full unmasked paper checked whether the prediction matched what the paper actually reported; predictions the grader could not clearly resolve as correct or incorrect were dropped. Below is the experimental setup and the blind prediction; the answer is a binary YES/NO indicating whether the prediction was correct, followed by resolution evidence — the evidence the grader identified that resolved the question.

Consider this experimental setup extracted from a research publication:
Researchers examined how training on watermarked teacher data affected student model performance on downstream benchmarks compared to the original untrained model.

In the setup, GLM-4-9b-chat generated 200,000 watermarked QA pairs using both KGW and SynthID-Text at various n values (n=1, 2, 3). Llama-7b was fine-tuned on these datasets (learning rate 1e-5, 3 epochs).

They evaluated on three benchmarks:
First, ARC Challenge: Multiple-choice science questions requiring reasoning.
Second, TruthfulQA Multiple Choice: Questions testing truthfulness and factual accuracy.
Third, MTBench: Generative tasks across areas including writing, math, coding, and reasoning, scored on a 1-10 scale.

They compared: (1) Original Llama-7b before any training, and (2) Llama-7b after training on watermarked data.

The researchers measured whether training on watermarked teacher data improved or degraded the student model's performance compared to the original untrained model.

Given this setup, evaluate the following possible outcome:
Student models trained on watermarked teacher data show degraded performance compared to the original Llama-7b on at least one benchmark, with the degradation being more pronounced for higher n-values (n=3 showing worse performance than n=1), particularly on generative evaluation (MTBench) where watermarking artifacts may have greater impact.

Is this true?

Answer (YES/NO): NO